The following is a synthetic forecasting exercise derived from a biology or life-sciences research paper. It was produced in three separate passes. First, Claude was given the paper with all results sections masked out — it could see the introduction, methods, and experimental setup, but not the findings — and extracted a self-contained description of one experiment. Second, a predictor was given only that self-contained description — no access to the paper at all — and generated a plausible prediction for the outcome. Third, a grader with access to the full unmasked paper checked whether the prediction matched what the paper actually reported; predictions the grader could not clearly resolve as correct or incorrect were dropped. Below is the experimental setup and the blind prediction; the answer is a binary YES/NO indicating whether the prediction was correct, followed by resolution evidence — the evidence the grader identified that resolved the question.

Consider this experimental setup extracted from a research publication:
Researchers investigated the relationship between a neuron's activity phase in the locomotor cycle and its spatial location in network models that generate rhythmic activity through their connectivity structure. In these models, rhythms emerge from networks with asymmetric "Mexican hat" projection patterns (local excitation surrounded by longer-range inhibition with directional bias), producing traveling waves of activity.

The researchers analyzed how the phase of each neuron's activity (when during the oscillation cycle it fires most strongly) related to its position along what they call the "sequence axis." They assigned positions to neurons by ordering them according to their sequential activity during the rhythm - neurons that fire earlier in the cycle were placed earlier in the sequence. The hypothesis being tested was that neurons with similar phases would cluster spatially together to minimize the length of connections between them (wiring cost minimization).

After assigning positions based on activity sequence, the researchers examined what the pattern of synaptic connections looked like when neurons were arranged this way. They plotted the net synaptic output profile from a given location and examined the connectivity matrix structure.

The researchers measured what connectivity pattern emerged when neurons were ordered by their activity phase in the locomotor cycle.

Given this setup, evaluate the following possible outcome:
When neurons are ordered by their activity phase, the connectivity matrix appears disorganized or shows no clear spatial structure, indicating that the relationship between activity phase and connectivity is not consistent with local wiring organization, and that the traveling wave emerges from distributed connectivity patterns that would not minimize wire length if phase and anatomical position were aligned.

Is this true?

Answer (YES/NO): NO